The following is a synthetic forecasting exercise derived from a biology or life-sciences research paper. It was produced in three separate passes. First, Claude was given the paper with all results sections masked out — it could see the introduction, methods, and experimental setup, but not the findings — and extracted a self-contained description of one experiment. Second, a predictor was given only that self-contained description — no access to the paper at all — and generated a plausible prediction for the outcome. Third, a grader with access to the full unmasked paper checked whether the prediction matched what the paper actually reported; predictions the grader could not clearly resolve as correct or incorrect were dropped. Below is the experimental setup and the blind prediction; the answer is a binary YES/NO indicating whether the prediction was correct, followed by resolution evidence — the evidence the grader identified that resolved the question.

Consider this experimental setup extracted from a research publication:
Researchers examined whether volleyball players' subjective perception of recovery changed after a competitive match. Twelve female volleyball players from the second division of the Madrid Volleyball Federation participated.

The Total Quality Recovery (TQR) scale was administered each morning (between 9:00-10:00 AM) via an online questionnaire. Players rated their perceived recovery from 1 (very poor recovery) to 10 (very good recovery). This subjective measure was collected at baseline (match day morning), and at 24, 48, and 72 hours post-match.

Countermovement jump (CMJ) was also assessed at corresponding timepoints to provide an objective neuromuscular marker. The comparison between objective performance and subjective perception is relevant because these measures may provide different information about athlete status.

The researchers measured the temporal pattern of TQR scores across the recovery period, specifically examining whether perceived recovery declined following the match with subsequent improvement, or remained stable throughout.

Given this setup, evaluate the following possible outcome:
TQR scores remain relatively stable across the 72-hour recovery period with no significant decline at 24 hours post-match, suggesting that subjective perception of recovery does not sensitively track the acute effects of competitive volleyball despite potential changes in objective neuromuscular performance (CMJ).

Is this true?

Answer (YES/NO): YES